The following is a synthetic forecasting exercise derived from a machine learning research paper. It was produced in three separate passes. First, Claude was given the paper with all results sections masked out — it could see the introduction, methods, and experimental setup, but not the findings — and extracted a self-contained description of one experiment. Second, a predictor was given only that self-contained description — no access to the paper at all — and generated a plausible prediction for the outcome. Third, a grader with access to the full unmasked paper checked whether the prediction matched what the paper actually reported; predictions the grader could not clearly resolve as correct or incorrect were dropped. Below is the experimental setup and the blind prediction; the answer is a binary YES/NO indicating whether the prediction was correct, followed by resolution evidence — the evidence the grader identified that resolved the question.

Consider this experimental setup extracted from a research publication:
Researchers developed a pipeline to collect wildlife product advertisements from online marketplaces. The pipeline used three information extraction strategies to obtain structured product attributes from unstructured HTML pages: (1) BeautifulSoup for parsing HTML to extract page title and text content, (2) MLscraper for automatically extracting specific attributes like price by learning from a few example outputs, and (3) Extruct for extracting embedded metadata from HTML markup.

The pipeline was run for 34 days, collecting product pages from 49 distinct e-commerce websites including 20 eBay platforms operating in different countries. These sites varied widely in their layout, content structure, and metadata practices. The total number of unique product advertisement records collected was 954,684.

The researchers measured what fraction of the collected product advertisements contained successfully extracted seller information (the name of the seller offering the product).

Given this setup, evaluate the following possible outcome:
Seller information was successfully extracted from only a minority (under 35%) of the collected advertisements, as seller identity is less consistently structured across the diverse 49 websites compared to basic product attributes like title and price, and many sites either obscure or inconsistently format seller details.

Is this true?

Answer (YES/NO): YES